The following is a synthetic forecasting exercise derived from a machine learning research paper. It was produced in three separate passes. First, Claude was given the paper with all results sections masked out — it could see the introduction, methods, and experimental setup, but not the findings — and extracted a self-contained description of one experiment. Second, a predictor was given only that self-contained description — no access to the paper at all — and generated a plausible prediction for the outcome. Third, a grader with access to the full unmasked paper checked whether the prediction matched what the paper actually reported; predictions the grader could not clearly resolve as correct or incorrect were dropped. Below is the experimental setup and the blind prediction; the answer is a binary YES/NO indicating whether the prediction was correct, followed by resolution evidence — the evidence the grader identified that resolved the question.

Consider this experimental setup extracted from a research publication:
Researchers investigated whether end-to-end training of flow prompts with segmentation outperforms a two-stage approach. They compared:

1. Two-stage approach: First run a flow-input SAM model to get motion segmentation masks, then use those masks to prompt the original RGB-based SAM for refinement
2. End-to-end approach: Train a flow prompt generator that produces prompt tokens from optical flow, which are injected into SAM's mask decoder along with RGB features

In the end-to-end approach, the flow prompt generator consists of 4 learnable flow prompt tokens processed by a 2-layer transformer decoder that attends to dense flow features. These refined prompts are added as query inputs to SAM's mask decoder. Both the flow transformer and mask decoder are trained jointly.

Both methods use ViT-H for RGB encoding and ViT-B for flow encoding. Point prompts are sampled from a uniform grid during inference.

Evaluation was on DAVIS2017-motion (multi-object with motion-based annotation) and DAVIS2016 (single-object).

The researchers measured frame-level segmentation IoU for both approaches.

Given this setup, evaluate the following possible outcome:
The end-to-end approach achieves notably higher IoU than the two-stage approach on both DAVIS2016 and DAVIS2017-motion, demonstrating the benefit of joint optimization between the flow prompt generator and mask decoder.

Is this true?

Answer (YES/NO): YES